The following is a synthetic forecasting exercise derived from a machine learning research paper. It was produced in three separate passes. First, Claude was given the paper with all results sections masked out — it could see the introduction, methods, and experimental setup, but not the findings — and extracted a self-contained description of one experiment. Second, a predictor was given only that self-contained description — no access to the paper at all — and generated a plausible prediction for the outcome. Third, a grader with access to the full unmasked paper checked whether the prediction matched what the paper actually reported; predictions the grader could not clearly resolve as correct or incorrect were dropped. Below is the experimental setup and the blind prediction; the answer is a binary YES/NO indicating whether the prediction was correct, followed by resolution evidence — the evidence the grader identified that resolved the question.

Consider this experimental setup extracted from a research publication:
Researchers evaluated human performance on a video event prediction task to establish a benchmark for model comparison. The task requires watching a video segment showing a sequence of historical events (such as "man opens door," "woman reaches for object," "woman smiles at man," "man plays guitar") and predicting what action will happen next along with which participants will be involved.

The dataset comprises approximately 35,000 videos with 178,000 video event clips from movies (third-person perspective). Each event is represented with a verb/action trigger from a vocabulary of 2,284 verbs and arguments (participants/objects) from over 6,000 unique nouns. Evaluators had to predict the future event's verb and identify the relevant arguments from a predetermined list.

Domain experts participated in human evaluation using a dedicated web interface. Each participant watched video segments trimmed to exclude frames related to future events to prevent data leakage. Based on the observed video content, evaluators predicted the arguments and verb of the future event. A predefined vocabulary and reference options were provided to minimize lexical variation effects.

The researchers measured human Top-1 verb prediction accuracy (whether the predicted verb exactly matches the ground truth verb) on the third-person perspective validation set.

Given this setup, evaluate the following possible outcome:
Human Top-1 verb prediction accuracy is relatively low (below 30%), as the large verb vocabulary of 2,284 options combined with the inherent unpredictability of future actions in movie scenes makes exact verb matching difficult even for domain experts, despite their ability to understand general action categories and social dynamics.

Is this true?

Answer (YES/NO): NO